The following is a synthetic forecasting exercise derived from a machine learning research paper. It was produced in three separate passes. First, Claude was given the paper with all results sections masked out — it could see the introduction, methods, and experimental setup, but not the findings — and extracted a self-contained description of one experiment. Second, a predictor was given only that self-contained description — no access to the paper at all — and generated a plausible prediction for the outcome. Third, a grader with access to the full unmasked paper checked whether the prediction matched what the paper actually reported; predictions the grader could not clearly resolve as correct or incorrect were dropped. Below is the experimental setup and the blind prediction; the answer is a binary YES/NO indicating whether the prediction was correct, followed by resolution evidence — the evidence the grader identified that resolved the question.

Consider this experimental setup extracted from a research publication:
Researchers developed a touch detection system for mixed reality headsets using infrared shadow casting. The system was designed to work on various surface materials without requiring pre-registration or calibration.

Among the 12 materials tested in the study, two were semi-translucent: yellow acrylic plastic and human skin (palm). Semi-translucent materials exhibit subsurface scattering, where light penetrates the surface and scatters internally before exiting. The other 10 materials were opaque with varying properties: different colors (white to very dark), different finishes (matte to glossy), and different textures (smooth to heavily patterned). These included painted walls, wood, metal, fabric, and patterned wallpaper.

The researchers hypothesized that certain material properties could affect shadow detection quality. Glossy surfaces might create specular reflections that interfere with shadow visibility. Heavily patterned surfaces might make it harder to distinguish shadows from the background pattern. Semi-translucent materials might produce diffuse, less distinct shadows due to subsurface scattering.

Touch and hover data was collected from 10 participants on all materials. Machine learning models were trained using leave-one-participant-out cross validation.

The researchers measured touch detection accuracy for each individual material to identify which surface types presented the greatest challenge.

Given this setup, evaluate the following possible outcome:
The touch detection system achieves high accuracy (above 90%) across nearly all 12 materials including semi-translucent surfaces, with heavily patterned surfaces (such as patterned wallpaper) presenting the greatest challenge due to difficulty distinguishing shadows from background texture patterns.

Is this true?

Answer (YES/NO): NO